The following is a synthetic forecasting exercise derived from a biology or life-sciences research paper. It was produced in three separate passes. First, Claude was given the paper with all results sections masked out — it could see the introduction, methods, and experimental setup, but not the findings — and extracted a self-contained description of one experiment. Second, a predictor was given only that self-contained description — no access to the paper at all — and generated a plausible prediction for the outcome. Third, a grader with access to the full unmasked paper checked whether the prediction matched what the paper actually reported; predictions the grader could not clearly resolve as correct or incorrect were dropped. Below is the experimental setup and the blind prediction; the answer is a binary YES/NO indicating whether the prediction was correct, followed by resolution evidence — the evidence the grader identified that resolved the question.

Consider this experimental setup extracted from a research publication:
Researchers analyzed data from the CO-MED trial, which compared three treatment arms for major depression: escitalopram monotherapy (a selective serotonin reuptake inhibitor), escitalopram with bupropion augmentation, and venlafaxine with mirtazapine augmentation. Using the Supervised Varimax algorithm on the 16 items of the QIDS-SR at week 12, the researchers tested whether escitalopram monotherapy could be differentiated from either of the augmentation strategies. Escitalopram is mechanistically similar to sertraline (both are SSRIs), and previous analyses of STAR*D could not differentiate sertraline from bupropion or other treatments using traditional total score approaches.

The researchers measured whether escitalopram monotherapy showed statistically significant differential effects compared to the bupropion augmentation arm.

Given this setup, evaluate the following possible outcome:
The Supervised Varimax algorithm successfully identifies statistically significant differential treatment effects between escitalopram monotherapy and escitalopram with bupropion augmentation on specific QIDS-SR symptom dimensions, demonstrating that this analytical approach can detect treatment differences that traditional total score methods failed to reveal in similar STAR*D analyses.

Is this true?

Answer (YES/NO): NO